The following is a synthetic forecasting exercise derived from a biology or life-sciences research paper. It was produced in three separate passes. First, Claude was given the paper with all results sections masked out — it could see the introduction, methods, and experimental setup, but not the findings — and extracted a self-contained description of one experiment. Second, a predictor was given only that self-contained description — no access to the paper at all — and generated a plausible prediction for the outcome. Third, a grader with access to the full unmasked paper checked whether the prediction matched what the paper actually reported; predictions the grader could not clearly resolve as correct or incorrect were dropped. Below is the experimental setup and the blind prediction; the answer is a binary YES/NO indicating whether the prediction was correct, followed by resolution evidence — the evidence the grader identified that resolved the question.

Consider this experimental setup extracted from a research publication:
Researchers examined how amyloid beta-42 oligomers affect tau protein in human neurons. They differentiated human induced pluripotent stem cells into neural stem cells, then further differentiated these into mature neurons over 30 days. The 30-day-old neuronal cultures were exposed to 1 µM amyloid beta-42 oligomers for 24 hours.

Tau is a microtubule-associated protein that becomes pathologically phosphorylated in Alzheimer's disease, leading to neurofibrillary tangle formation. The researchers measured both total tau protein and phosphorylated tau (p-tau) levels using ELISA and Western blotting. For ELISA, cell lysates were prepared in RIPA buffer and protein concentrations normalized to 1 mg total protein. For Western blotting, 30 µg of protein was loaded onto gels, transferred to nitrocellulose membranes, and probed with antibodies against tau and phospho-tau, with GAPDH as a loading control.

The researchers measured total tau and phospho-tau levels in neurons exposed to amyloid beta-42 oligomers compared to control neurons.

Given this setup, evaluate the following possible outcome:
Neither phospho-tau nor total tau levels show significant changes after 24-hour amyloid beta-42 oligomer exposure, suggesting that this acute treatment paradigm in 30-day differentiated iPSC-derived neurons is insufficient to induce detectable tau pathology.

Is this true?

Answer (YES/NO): NO